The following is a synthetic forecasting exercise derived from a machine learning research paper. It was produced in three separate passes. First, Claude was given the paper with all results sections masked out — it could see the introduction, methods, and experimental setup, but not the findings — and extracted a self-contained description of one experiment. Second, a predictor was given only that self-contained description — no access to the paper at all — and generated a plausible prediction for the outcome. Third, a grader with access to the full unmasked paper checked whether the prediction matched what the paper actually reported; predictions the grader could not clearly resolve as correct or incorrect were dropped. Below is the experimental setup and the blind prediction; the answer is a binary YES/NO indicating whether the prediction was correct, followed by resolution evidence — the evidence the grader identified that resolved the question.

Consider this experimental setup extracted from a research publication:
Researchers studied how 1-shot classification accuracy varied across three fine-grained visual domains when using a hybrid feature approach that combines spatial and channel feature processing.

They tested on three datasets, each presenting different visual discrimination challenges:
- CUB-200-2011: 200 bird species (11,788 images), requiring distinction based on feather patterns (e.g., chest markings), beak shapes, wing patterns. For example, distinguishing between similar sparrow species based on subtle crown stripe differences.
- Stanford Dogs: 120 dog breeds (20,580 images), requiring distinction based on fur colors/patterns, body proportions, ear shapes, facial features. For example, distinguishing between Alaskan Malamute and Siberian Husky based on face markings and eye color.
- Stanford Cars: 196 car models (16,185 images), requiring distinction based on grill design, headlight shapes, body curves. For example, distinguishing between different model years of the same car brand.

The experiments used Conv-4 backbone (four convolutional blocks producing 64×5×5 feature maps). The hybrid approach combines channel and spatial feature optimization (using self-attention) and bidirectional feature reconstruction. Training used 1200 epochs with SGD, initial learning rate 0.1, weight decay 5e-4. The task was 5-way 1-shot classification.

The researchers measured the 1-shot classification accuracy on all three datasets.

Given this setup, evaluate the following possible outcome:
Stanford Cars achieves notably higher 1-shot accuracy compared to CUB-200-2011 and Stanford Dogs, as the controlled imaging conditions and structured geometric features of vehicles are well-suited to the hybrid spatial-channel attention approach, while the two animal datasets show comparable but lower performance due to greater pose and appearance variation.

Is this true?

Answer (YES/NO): NO